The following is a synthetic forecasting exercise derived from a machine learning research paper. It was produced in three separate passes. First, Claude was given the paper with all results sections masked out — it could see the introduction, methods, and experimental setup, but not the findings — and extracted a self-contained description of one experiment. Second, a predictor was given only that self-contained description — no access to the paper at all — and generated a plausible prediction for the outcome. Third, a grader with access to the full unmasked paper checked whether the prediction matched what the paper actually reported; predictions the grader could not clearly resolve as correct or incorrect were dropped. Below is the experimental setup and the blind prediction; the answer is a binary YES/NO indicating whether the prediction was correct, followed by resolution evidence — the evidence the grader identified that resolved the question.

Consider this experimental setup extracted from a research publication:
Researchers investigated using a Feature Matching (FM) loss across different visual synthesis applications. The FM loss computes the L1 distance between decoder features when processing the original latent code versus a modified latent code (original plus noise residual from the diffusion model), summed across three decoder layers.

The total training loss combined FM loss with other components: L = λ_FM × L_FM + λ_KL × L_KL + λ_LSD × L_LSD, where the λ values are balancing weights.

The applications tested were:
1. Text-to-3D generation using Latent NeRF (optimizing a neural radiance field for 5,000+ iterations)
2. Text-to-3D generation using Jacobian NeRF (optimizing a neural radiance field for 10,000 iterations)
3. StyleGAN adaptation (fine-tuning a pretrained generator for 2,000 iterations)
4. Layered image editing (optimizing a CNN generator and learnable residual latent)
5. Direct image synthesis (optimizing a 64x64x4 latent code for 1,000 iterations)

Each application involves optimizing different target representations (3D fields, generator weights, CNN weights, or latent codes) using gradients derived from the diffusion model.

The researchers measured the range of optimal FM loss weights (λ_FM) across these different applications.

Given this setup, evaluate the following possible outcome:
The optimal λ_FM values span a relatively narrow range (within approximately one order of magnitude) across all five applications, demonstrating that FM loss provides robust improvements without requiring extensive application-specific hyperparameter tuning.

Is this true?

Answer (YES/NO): NO